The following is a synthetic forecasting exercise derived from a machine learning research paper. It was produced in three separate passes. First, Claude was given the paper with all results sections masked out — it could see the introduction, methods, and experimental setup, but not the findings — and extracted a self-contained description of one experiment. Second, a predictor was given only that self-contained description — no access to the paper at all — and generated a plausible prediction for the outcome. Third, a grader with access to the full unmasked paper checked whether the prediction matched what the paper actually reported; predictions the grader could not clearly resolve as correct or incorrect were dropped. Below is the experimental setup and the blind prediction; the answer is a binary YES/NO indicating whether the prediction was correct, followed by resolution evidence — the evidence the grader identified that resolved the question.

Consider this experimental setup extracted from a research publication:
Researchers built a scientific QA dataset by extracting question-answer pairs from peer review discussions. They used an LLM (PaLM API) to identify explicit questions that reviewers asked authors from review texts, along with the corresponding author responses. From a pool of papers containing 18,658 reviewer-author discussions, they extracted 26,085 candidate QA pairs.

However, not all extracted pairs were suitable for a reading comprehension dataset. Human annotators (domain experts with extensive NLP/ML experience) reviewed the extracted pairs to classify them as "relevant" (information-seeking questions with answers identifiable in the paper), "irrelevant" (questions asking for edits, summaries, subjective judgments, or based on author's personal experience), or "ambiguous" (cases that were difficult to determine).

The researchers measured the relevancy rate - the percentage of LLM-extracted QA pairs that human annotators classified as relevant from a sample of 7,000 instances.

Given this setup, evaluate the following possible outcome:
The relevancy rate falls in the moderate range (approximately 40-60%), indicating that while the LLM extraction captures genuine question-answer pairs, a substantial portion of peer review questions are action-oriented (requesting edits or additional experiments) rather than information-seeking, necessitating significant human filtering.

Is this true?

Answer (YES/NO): YES